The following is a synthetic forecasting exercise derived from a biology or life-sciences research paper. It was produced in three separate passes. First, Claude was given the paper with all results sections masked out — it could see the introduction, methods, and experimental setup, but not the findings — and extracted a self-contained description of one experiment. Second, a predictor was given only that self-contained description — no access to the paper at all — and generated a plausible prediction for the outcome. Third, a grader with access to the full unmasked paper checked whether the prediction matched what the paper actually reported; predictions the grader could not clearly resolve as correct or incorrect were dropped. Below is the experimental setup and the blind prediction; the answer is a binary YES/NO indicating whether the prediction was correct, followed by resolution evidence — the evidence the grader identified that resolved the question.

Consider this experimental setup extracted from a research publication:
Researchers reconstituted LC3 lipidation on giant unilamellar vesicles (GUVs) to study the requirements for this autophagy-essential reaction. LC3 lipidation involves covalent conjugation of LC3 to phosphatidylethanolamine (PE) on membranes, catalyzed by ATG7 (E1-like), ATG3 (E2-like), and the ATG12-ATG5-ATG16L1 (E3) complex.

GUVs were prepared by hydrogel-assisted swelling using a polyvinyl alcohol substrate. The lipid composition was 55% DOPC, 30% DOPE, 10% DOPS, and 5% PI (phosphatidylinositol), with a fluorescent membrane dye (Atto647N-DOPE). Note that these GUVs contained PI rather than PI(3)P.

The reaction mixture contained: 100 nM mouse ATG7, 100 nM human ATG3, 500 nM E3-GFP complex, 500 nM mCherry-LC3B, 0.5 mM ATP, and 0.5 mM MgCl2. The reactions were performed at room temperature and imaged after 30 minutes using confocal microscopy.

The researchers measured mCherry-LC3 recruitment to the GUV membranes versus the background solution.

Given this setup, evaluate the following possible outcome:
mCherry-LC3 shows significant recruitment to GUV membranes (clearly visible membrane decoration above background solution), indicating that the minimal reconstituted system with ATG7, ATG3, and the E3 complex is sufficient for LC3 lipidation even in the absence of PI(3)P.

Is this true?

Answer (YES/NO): NO